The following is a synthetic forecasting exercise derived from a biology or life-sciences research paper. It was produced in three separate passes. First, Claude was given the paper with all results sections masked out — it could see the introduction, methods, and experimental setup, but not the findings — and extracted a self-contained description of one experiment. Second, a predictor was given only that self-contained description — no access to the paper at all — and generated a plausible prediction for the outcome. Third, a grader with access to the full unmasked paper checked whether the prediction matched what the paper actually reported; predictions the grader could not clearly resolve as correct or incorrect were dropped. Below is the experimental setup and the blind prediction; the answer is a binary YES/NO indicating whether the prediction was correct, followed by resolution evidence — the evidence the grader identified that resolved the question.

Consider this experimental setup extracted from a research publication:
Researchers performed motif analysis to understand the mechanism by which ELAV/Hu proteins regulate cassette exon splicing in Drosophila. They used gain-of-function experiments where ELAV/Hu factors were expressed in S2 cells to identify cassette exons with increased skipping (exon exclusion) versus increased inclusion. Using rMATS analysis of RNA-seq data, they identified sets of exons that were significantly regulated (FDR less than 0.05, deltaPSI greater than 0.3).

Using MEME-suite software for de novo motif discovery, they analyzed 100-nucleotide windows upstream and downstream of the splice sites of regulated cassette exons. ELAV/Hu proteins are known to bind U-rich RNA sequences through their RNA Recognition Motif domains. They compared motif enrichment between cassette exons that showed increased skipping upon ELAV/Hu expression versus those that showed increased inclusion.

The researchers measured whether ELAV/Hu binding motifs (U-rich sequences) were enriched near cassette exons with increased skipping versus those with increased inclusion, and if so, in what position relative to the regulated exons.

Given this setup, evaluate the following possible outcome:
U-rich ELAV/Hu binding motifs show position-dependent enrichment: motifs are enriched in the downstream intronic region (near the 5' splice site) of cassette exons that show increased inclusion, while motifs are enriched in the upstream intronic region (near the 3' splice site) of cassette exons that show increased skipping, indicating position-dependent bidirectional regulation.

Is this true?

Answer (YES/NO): NO